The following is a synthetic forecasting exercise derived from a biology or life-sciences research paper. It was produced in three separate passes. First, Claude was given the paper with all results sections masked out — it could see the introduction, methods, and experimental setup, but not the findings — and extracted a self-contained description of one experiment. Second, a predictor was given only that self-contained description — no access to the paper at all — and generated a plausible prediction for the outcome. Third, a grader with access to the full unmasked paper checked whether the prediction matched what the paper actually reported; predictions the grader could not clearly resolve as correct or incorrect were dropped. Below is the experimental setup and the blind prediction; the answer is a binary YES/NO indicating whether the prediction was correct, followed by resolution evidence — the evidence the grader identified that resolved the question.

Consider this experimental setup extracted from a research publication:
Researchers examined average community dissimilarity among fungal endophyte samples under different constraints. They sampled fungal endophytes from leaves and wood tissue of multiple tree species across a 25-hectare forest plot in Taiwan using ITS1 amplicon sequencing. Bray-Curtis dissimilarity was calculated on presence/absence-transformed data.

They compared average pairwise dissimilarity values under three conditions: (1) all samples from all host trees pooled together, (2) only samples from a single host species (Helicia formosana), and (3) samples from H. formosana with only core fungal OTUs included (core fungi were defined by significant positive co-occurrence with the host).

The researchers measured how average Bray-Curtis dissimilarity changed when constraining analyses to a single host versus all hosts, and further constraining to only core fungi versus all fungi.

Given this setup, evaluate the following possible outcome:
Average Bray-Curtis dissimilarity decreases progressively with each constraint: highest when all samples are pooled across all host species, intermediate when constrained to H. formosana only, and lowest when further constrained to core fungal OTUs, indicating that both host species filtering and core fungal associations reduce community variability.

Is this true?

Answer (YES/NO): YES